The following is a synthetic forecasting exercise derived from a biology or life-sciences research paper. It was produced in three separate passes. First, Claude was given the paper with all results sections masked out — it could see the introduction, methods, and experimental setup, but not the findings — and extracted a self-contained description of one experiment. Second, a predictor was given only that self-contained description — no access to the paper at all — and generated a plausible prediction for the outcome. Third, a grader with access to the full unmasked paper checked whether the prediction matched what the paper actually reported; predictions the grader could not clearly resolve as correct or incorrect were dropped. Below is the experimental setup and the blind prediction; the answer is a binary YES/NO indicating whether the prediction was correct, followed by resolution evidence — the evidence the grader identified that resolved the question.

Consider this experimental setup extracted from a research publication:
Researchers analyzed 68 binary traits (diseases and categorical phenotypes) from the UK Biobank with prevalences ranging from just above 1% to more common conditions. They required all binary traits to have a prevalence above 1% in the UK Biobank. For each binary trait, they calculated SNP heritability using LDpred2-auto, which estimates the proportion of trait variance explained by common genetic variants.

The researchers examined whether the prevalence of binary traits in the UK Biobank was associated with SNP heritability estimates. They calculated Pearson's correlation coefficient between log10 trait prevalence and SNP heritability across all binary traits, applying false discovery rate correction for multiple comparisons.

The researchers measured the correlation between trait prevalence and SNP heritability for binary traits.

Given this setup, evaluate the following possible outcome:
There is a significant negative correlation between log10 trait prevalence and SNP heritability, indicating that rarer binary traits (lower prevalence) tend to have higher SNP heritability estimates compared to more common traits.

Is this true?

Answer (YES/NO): NO